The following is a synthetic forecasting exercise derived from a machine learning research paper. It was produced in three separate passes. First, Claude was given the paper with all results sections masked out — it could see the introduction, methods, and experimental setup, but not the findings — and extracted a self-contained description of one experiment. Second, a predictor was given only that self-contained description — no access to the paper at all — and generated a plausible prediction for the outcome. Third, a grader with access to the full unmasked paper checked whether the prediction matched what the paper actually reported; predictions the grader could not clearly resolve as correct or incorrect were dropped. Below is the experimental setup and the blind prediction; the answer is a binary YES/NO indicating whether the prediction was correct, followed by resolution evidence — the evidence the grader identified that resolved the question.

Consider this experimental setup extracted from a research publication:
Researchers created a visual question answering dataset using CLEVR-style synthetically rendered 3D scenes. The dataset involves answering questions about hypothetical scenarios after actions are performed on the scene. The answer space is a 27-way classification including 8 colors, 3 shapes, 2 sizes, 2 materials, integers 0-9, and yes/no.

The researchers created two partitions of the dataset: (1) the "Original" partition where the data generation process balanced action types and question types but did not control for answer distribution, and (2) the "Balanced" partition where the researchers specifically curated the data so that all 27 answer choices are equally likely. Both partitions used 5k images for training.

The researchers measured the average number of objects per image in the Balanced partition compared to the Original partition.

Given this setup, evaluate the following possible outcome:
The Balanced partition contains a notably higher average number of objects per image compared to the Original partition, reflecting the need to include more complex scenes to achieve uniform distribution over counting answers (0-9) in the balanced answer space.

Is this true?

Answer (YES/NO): YES